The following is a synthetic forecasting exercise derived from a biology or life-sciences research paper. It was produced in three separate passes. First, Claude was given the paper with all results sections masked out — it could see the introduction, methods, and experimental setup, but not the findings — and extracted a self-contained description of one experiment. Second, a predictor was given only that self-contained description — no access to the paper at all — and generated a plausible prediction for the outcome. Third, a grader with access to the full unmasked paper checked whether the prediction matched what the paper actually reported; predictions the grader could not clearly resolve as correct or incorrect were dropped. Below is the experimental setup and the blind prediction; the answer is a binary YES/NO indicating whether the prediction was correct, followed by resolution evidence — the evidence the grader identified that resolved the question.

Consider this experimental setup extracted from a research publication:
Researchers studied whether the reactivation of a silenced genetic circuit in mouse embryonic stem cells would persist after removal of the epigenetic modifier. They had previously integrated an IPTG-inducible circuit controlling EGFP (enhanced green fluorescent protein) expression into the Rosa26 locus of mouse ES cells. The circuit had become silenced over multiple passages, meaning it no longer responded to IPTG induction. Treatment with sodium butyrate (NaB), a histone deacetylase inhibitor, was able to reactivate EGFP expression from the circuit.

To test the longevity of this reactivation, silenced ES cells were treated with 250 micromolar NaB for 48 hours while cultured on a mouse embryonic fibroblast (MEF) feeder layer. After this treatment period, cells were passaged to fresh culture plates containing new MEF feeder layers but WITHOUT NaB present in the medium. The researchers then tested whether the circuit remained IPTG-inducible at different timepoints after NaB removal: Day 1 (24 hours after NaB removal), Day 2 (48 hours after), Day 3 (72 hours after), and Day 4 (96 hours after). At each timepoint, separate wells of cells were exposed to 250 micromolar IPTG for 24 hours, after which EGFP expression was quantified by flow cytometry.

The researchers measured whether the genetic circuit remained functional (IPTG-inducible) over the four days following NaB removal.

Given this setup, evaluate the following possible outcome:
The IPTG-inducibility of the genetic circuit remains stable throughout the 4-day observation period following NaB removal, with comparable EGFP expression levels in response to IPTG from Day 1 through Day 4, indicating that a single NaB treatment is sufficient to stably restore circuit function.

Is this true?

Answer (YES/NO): NO